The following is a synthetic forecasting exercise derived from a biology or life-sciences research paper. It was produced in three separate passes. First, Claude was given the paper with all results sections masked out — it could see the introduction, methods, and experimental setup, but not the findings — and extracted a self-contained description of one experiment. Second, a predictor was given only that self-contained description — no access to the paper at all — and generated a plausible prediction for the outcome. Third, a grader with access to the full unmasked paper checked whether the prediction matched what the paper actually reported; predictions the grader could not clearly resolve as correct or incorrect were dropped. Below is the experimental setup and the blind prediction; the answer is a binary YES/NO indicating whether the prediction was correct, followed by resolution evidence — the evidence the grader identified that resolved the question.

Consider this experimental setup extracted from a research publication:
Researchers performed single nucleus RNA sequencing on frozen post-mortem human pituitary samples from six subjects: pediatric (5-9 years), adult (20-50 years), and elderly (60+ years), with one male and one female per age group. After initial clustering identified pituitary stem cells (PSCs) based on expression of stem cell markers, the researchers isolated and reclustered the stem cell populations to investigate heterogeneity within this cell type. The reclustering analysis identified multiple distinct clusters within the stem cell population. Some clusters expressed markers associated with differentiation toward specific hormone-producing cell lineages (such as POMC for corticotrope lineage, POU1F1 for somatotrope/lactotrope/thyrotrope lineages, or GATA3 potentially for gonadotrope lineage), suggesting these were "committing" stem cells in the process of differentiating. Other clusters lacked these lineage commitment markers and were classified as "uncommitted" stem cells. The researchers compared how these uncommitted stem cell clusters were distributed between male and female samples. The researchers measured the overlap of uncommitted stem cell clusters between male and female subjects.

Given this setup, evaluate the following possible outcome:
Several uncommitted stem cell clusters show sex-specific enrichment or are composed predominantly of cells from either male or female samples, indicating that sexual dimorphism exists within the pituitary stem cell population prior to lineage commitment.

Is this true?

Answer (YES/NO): YES